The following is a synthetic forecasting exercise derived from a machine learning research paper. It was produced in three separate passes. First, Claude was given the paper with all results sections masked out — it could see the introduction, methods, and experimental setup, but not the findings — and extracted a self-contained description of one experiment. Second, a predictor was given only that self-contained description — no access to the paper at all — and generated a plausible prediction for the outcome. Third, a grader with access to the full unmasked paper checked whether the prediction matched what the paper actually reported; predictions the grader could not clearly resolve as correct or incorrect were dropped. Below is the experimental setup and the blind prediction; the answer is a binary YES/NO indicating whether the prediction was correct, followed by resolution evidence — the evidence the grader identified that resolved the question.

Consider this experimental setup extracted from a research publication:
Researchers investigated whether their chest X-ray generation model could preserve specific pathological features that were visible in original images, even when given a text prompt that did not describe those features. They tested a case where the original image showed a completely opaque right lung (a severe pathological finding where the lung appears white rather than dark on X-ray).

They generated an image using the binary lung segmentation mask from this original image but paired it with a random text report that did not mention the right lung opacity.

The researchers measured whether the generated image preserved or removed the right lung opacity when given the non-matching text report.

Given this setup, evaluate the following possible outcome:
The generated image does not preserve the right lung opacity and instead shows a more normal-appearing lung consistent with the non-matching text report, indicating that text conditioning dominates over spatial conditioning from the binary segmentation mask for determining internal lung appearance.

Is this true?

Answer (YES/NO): NO